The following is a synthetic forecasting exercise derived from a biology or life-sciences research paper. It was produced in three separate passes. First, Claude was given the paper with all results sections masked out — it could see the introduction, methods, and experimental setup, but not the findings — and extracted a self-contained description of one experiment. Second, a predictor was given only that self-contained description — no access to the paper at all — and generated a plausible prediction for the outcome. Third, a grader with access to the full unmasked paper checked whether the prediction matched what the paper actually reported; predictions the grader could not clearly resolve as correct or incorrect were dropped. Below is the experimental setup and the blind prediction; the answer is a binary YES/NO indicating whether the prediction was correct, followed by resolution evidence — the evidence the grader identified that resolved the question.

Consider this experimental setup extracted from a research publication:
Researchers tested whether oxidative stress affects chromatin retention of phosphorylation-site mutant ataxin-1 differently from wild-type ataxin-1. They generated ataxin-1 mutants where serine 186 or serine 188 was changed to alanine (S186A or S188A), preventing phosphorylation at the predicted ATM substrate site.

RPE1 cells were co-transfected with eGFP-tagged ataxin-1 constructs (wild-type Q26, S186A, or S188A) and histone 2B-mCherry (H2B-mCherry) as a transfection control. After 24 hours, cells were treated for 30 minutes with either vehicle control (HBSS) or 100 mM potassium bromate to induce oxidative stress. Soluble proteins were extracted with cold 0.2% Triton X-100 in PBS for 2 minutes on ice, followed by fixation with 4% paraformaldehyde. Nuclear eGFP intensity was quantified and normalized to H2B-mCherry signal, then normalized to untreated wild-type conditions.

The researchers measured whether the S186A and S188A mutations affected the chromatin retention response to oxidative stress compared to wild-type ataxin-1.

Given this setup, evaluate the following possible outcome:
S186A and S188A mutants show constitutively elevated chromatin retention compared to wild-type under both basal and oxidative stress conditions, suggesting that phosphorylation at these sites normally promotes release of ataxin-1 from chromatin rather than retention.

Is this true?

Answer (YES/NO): NO